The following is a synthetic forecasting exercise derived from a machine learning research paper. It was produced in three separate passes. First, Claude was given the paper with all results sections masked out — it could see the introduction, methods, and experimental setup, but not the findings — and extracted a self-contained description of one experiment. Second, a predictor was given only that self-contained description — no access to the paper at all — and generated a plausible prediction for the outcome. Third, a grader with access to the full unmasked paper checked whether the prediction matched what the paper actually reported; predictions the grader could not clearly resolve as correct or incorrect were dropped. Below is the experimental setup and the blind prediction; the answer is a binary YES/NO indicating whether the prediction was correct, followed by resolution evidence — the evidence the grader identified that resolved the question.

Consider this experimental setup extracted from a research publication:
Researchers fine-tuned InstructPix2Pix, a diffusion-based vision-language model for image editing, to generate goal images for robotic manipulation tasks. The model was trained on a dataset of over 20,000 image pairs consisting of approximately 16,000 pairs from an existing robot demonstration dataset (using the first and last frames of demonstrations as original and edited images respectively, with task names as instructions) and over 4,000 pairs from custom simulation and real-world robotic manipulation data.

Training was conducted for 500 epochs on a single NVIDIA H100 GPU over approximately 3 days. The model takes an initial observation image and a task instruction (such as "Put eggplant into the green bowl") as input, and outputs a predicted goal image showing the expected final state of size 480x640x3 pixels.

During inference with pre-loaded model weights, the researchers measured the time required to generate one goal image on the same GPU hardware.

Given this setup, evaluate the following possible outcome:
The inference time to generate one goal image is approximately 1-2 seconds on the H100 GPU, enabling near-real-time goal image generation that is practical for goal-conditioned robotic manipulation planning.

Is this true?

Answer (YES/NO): NO